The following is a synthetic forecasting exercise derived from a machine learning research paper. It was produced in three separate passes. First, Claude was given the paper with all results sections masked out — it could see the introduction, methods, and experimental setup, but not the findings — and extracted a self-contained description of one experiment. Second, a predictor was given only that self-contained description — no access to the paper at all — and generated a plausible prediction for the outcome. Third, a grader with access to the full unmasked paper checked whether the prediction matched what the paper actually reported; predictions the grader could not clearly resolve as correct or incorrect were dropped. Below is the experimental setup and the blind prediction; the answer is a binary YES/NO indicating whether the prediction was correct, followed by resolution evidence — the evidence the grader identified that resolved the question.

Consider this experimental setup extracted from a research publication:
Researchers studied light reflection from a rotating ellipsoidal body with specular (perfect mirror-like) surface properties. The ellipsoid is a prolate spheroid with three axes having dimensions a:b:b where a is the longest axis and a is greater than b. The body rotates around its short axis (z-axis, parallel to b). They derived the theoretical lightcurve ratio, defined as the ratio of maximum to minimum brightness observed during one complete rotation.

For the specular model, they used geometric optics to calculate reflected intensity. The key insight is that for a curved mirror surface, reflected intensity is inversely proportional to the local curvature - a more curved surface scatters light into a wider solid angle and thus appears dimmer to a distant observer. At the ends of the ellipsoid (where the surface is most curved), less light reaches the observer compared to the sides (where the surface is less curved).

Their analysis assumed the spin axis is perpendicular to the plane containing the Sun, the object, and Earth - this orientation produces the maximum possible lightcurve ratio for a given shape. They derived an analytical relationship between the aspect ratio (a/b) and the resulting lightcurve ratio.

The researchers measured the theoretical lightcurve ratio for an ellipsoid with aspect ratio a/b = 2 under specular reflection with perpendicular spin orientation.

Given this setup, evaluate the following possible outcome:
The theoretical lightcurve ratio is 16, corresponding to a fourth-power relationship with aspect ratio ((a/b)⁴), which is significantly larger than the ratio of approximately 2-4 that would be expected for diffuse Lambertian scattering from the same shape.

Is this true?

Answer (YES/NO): YES